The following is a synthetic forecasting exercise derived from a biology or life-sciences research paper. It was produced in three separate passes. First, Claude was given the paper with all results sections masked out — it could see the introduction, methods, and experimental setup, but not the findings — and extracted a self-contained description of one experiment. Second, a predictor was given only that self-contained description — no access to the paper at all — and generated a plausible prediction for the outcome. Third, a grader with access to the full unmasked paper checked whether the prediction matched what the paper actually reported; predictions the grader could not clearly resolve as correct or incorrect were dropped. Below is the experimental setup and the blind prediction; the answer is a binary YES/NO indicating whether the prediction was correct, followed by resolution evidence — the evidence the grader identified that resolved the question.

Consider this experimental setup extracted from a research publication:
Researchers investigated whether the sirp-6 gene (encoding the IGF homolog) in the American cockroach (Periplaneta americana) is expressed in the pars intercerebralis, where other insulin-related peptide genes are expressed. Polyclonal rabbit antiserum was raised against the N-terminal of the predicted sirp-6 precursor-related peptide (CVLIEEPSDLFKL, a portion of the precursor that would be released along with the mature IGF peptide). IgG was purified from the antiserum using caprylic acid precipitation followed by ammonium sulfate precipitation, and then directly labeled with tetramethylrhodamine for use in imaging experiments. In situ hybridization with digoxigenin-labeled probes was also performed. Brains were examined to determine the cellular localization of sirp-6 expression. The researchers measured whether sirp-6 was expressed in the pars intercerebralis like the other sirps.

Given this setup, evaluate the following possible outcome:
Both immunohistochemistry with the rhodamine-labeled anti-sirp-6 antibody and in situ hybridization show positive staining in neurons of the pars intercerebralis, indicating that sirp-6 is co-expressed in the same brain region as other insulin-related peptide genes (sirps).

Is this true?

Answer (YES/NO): YES